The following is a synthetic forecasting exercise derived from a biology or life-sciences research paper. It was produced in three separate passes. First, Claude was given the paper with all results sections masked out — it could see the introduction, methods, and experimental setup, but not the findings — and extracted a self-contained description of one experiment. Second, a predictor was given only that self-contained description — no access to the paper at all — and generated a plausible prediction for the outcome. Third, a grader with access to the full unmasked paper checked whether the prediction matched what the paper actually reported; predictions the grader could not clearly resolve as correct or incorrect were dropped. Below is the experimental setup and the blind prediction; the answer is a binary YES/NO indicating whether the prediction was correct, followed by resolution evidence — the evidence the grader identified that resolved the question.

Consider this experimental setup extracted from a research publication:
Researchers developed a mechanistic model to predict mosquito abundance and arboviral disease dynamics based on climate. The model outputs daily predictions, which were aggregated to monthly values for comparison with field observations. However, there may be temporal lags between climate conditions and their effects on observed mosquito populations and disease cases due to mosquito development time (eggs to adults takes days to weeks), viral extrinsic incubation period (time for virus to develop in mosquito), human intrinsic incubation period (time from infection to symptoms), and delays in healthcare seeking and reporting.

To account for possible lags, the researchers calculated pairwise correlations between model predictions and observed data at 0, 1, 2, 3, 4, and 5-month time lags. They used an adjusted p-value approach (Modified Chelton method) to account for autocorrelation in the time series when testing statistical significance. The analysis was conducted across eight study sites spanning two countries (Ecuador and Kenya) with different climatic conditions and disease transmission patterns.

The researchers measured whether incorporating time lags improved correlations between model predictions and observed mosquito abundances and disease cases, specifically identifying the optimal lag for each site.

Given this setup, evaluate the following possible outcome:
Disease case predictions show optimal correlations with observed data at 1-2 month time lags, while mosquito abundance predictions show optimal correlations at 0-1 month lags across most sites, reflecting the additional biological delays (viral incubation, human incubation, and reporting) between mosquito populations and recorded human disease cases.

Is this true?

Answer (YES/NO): NO